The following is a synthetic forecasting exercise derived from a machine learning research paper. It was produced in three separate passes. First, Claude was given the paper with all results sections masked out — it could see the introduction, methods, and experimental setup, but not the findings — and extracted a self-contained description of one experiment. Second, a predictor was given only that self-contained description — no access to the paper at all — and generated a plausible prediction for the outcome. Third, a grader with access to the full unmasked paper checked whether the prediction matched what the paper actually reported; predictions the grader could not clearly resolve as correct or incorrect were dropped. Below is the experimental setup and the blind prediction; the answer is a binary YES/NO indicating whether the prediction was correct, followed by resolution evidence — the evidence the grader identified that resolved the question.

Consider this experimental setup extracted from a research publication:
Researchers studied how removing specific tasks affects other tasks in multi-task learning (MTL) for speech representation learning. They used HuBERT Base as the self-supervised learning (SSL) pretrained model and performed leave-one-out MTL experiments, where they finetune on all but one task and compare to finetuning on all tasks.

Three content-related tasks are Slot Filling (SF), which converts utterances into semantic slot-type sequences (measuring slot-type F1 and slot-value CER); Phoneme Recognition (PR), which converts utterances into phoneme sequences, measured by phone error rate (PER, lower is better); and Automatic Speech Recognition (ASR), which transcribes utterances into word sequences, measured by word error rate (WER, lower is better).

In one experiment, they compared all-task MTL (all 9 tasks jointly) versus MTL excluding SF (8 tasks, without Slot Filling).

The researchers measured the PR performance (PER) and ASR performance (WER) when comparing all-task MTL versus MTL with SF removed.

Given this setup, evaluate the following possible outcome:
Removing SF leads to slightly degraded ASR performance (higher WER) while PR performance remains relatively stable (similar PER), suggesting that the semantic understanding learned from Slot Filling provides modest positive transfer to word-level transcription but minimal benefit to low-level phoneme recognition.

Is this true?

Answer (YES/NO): NO